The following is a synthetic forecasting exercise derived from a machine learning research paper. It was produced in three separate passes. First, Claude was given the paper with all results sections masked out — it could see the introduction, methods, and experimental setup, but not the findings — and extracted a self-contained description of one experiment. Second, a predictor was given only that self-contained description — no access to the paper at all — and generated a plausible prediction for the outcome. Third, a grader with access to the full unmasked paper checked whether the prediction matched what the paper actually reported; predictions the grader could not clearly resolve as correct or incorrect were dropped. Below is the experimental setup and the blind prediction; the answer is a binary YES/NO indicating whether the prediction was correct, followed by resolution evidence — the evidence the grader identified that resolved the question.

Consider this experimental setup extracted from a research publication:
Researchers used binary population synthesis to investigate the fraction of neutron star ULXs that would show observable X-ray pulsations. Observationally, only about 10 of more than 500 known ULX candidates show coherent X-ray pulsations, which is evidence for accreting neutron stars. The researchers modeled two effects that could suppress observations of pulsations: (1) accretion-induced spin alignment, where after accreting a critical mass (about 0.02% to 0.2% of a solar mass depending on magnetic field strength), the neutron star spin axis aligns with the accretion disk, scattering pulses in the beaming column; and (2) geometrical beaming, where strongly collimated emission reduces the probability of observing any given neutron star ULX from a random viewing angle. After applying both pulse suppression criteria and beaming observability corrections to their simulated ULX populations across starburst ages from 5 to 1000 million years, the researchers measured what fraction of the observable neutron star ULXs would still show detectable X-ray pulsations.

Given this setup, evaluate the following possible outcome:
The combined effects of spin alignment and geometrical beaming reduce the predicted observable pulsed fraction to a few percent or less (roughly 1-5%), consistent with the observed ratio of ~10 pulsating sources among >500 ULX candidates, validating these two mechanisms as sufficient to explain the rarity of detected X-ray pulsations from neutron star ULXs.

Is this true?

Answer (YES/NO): YES